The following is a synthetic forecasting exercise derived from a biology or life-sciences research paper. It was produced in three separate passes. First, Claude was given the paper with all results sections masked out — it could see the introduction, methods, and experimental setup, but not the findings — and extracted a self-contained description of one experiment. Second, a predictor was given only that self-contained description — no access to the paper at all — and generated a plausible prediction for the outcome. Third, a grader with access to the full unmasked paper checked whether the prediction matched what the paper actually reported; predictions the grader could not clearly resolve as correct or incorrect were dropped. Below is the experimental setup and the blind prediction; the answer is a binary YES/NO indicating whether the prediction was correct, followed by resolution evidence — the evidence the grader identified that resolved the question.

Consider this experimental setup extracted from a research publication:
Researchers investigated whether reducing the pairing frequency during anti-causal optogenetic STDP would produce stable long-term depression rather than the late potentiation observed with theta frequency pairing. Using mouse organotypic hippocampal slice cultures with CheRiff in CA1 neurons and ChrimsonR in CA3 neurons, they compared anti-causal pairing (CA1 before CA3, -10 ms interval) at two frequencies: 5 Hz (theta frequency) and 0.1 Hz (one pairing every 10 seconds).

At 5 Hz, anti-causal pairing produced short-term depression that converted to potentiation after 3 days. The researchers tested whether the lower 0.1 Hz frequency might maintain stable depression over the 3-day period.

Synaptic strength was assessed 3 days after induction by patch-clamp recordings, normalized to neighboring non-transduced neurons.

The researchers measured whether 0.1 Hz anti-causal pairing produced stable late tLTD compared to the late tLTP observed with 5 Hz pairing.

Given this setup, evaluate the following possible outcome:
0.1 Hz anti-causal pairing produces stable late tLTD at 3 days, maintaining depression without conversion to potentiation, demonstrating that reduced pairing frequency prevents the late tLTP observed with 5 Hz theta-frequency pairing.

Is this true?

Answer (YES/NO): NO